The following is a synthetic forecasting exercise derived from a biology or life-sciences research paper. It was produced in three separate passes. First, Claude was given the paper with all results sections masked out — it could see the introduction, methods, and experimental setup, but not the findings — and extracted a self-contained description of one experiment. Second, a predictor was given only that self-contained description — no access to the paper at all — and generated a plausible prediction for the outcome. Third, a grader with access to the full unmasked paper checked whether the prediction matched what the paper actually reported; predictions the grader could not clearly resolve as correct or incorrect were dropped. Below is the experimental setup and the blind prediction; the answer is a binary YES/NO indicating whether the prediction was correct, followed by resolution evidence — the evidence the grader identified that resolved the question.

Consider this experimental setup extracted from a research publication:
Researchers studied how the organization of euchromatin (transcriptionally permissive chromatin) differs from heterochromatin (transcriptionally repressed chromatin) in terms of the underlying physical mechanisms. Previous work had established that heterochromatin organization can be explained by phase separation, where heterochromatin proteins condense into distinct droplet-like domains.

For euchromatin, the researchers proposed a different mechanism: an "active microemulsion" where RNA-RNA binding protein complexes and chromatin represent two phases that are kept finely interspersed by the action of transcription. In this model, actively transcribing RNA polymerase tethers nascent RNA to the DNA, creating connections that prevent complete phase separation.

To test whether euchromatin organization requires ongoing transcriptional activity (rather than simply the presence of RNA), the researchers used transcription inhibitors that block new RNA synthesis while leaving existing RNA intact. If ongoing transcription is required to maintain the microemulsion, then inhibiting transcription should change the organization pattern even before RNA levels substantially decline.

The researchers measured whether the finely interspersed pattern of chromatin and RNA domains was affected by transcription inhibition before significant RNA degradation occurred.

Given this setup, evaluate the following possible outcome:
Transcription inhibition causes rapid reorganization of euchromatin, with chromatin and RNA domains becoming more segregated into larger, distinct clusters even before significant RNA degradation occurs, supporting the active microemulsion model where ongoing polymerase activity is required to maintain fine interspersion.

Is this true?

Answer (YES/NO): NO